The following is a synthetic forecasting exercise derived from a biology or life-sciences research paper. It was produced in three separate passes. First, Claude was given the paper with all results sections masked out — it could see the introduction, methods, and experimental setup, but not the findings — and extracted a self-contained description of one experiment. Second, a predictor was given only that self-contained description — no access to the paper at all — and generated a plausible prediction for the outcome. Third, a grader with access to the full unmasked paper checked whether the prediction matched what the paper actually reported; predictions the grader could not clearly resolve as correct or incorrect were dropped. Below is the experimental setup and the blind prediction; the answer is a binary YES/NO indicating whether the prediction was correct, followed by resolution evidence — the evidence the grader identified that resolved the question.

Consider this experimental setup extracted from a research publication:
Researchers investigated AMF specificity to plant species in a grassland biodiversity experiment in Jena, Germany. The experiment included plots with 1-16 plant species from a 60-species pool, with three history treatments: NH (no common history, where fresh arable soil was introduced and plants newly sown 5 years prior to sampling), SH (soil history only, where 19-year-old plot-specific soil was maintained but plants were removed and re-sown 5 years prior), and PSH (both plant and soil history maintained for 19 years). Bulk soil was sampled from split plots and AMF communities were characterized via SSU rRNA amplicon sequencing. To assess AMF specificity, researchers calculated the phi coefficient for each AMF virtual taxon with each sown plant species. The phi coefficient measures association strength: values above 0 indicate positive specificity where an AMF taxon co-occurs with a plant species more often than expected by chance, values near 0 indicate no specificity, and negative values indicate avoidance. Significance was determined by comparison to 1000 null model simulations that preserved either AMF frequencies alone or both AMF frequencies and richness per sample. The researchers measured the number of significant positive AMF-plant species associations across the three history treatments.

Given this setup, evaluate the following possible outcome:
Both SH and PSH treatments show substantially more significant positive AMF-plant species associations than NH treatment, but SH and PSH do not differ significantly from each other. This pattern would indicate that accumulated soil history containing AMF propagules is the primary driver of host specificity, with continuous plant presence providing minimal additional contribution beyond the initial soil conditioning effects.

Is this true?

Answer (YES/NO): NO